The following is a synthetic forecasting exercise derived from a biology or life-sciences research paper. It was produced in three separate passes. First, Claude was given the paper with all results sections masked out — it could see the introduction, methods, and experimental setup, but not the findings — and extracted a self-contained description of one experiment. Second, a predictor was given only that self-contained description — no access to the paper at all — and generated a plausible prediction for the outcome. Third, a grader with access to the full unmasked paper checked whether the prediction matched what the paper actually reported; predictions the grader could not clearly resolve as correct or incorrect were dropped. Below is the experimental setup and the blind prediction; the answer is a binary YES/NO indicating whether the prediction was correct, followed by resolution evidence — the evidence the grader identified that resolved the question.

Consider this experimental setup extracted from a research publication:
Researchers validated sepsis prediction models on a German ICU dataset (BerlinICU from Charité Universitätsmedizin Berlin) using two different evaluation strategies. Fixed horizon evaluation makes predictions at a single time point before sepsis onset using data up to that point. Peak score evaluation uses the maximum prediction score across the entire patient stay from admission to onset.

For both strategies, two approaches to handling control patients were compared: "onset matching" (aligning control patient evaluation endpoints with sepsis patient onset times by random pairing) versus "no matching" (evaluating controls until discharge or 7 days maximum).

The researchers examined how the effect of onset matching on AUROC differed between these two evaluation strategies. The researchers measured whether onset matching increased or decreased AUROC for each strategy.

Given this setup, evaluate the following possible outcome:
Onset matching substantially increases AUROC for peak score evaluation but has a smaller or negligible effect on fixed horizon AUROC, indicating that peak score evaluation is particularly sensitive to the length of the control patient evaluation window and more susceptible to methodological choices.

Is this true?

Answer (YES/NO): YES